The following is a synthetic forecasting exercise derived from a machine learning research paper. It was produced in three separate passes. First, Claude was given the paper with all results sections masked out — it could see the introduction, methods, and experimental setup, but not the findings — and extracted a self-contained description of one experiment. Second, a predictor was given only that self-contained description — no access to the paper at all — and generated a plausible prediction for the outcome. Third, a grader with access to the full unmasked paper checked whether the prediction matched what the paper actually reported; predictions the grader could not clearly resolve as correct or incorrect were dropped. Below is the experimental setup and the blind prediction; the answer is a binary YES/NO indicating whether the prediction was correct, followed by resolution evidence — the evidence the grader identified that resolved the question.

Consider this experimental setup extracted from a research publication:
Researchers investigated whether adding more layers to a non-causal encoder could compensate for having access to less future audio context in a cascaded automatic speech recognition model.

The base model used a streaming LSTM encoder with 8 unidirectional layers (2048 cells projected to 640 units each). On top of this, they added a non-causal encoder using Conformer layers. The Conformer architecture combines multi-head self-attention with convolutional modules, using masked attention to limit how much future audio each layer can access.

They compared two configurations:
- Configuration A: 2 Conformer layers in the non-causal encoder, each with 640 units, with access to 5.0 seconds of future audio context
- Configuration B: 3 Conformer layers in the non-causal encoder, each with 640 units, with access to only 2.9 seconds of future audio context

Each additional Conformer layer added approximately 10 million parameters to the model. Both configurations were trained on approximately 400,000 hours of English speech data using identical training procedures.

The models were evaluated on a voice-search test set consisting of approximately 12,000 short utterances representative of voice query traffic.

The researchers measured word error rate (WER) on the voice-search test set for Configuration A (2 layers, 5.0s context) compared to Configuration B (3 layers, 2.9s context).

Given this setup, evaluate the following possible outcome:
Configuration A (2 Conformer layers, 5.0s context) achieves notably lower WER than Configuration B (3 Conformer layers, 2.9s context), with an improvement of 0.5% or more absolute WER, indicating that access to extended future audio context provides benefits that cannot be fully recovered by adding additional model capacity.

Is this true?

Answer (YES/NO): NO